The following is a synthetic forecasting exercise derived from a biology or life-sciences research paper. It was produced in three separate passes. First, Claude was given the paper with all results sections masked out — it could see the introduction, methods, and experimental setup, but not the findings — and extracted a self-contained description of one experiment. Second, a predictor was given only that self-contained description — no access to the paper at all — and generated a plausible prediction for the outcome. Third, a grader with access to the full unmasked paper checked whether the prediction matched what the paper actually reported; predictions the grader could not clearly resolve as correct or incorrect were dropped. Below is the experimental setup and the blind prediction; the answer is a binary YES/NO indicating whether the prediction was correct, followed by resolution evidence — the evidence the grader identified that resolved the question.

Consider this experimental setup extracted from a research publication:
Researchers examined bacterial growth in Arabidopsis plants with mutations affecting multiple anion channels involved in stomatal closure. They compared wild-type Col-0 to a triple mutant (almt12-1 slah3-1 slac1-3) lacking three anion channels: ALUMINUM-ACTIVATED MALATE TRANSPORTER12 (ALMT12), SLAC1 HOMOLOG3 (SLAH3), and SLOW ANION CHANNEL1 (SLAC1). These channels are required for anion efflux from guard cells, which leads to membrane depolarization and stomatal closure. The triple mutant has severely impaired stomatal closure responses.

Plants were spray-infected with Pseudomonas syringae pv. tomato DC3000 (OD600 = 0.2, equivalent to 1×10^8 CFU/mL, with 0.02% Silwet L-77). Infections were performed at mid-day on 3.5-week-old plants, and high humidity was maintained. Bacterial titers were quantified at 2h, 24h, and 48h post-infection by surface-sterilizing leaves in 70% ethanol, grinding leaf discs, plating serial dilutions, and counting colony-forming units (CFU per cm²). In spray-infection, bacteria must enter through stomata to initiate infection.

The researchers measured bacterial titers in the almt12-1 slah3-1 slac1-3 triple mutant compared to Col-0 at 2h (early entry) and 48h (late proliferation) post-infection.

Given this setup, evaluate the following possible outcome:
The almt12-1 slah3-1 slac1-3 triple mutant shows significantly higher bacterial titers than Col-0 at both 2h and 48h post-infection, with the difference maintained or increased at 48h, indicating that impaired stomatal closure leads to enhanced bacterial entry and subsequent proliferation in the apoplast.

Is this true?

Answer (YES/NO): NO